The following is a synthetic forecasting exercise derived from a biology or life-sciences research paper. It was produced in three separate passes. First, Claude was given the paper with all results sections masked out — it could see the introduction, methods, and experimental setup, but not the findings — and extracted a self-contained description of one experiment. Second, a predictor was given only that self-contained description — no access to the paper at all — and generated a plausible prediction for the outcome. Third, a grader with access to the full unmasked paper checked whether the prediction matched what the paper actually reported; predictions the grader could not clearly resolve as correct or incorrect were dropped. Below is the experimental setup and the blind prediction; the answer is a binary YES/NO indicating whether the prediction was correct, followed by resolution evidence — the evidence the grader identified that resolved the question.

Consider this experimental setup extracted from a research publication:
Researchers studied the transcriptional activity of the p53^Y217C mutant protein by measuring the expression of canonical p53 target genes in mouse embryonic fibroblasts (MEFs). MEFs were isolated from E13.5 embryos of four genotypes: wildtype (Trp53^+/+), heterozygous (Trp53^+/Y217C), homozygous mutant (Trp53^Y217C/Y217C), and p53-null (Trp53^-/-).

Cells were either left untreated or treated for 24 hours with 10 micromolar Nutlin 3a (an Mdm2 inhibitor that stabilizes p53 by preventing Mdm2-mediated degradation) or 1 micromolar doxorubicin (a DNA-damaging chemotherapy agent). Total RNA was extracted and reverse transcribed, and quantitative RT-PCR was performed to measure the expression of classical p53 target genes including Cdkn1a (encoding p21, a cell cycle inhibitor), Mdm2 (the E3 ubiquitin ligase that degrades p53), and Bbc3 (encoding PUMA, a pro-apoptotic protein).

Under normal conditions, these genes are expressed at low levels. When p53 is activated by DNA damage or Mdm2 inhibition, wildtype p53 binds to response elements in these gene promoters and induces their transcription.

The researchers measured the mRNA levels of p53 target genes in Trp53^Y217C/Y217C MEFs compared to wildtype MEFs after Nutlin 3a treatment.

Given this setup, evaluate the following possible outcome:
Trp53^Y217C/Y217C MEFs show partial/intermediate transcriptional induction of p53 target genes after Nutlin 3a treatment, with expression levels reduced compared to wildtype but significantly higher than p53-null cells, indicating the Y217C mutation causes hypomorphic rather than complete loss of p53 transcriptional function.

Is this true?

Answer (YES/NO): NO